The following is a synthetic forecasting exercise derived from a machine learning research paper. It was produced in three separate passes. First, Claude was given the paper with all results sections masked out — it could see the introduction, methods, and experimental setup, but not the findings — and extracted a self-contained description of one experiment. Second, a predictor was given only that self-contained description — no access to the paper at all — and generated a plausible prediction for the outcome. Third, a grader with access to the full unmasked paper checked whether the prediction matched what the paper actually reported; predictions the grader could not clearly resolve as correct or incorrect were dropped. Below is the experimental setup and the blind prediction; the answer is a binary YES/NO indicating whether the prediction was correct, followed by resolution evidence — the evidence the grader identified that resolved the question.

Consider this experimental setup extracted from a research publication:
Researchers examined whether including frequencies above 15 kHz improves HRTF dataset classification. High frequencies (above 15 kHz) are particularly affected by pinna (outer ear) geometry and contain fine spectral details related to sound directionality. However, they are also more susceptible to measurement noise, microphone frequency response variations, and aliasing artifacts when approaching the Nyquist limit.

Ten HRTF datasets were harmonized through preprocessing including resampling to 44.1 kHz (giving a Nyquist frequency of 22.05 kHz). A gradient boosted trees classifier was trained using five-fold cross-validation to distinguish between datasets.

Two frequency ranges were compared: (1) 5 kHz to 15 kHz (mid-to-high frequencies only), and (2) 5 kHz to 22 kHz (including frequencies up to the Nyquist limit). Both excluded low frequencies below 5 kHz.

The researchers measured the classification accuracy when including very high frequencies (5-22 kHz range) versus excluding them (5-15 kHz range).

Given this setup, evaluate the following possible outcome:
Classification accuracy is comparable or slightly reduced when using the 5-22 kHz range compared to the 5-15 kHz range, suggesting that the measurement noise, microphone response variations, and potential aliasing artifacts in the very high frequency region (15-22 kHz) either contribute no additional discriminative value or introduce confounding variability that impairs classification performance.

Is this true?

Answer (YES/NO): NO